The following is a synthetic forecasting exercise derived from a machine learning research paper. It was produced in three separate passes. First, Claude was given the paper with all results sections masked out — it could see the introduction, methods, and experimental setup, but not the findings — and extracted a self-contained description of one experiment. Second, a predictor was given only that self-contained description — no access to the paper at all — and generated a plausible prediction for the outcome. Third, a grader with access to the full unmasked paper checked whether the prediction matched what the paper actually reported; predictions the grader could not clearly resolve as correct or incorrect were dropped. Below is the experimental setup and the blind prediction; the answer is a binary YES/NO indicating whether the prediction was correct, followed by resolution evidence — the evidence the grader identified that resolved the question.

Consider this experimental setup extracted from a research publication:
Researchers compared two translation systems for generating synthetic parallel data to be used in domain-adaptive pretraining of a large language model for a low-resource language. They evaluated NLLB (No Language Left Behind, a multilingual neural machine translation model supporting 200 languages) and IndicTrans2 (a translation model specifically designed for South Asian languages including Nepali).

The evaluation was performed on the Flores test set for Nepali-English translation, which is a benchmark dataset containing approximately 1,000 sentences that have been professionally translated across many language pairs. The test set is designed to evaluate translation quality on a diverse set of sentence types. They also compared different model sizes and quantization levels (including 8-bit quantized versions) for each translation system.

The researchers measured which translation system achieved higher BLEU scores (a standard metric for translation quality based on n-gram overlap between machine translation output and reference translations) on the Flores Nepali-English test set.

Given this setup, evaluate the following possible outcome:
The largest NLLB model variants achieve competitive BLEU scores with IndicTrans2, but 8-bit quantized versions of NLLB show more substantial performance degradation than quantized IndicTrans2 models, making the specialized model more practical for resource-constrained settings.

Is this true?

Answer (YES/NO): NO